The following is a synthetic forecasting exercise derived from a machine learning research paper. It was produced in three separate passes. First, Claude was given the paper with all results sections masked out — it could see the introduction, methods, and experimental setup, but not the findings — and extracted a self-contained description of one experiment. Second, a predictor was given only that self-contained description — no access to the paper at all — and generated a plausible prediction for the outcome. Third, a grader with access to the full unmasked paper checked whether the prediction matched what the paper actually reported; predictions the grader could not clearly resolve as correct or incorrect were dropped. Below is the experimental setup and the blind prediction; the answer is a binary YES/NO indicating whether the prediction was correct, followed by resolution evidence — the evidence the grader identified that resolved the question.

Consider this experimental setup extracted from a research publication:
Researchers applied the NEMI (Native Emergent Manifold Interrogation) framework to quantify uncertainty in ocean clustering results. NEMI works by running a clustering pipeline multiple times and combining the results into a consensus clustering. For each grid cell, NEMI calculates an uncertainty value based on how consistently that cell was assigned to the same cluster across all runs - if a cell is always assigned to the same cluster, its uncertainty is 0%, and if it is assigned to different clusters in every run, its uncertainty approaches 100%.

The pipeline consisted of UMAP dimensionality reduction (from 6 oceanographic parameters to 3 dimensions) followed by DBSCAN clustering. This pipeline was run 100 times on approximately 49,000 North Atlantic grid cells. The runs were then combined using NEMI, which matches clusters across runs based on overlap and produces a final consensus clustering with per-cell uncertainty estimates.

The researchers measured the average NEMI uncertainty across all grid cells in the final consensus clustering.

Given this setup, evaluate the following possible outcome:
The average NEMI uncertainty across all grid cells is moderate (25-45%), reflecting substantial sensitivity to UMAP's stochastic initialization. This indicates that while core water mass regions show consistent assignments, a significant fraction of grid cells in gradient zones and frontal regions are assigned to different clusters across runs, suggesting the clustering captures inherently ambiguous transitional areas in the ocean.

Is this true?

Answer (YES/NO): NO